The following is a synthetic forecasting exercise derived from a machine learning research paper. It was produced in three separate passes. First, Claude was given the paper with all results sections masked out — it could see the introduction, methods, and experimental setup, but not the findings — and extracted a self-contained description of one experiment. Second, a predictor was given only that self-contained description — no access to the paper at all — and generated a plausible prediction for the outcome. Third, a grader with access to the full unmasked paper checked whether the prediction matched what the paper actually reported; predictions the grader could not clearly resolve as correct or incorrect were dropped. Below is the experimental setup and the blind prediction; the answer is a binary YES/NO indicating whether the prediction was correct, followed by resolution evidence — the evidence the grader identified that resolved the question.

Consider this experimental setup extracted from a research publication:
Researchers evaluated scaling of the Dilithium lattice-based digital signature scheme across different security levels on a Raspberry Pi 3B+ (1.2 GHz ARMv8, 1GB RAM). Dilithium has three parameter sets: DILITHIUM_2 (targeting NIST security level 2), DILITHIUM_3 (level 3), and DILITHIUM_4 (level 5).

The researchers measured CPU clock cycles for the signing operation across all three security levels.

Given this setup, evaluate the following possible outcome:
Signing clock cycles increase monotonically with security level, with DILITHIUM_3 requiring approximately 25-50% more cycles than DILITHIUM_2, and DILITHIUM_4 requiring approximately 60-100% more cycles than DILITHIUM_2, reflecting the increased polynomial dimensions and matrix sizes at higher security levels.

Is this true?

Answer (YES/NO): NO